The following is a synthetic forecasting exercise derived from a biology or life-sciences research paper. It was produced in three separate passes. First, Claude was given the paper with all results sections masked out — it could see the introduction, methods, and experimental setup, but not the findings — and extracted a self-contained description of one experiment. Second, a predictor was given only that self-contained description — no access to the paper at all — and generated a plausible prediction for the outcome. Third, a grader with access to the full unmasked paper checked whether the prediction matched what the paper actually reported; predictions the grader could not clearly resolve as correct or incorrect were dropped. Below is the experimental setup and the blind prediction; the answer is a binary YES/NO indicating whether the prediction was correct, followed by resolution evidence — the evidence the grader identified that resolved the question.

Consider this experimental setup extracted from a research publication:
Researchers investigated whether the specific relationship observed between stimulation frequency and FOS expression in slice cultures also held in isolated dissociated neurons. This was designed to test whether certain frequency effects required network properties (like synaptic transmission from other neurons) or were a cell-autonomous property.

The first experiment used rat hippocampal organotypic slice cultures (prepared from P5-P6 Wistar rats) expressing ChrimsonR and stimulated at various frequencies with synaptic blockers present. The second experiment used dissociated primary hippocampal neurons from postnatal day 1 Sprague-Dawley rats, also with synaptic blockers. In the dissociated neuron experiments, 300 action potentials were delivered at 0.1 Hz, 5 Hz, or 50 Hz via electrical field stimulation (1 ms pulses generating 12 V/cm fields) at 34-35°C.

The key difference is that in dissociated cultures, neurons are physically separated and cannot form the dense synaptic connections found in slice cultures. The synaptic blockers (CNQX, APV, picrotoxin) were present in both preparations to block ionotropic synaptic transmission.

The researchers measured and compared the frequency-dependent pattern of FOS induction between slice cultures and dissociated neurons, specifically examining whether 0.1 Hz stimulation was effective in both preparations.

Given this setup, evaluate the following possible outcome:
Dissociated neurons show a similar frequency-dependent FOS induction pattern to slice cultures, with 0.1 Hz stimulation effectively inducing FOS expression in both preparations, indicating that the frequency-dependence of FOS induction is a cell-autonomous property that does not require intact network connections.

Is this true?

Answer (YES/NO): NO